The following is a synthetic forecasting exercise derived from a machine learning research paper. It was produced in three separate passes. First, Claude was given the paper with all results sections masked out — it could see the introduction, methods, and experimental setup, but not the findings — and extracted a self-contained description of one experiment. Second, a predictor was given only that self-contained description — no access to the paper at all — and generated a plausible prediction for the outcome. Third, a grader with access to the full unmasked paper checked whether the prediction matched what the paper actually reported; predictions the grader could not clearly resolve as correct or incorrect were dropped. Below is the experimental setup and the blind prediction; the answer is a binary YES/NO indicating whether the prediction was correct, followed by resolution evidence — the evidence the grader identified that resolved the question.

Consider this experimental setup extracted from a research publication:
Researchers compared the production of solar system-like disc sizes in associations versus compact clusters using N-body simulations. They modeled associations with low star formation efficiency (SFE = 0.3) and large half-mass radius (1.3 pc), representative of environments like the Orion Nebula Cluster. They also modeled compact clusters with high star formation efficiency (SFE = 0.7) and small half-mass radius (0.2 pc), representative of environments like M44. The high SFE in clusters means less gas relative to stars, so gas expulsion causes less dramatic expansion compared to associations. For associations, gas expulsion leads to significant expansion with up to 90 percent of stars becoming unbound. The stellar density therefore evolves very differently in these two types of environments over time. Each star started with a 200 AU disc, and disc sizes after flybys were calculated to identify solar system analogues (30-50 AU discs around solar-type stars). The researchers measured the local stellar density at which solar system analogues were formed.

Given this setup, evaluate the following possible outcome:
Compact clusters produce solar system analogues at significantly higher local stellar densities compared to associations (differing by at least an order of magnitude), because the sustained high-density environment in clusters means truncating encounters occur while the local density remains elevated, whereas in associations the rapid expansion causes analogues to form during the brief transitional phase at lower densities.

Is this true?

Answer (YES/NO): NO